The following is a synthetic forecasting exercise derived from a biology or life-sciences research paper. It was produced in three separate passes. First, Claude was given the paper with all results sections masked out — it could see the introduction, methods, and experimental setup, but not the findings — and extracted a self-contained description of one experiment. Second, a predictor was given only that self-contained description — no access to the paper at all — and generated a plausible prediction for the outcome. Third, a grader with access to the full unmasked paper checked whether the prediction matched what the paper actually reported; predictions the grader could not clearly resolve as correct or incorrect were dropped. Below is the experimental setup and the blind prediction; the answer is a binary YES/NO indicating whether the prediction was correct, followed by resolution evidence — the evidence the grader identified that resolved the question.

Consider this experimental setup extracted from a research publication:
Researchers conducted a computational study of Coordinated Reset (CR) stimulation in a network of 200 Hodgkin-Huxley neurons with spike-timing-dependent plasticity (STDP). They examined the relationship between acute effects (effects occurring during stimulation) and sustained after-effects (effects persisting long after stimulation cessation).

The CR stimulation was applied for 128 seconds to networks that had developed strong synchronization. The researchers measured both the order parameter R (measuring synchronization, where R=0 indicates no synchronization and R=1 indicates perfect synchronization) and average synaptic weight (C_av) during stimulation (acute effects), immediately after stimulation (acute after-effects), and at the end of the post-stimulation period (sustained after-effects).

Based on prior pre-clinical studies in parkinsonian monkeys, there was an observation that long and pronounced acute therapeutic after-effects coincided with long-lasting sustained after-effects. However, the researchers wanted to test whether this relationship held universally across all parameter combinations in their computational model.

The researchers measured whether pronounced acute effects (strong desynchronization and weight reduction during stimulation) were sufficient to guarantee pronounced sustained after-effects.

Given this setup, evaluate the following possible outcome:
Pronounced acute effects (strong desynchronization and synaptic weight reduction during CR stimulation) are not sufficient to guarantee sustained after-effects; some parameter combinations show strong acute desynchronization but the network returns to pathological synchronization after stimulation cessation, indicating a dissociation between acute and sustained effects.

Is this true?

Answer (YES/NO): YES